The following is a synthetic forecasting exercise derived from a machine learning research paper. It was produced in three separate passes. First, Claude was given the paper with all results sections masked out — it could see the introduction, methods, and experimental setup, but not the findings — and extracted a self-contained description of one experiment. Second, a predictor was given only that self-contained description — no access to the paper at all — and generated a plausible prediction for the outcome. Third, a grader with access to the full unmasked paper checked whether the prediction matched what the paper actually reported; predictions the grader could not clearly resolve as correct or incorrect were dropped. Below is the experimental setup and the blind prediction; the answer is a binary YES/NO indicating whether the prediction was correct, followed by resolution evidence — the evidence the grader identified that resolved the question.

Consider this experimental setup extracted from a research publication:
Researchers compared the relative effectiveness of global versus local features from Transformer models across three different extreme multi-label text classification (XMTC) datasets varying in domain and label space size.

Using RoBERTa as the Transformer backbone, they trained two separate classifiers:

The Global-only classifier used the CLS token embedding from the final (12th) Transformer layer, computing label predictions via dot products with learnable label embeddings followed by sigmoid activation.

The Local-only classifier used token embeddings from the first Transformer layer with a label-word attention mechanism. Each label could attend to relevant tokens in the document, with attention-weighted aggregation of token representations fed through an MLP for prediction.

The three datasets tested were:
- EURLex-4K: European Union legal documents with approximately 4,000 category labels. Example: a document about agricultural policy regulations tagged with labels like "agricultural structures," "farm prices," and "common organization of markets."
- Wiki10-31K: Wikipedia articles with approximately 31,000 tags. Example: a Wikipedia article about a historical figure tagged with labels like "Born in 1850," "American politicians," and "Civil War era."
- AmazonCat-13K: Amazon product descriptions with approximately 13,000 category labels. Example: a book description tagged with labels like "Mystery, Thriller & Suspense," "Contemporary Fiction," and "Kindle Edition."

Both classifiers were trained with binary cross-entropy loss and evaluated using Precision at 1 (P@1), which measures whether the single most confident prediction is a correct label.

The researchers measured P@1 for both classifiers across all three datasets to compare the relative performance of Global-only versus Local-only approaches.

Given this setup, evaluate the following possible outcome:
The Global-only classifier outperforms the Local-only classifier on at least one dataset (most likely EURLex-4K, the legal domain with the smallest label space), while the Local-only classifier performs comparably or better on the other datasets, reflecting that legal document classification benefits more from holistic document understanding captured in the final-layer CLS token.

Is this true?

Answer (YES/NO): NO